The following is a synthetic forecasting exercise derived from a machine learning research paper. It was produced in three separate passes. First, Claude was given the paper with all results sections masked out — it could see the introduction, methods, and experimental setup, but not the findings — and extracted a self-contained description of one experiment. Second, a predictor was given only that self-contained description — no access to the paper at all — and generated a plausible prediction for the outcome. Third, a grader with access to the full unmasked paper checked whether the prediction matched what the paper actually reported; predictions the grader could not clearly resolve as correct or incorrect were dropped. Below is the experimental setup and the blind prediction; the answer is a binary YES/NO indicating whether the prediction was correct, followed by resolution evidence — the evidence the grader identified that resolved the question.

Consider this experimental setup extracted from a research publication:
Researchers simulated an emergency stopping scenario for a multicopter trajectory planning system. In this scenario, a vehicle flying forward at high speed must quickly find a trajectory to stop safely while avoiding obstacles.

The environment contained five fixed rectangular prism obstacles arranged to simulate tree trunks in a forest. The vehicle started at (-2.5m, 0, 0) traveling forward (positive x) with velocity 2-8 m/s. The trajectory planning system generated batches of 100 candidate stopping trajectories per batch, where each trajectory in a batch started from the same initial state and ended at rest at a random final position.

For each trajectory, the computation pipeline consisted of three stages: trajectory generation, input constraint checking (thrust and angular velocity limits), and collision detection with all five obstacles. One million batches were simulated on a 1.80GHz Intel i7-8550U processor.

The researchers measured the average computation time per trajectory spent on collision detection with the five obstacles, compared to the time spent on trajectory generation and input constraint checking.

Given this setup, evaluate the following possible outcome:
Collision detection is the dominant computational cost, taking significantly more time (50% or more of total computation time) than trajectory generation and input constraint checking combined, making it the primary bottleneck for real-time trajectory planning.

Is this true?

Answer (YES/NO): YES